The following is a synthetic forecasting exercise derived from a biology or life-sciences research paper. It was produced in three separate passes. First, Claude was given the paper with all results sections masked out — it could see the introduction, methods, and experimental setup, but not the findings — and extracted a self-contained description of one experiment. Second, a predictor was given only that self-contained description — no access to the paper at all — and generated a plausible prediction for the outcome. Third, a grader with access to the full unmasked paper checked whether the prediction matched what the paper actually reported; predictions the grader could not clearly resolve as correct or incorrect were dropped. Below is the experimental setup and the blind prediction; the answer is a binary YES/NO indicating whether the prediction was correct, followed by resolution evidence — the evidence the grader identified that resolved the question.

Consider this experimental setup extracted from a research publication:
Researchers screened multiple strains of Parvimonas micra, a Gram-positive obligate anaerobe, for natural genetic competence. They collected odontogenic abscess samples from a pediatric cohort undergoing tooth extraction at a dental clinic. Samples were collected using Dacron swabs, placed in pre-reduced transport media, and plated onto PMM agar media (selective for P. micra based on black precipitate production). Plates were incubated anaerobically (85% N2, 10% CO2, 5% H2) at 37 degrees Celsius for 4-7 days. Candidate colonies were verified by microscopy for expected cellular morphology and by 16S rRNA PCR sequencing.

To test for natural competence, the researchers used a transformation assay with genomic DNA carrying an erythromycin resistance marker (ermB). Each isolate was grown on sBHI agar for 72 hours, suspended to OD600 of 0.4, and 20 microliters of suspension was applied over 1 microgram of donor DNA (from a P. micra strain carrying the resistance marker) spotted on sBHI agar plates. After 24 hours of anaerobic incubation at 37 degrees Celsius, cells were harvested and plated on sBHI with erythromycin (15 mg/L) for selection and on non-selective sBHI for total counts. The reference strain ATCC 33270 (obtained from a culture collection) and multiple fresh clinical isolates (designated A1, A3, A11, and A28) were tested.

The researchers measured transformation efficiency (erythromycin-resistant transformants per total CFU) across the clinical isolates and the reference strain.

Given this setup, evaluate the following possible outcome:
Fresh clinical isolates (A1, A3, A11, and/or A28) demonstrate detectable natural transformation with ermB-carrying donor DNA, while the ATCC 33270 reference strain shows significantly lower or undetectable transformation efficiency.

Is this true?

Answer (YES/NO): NO